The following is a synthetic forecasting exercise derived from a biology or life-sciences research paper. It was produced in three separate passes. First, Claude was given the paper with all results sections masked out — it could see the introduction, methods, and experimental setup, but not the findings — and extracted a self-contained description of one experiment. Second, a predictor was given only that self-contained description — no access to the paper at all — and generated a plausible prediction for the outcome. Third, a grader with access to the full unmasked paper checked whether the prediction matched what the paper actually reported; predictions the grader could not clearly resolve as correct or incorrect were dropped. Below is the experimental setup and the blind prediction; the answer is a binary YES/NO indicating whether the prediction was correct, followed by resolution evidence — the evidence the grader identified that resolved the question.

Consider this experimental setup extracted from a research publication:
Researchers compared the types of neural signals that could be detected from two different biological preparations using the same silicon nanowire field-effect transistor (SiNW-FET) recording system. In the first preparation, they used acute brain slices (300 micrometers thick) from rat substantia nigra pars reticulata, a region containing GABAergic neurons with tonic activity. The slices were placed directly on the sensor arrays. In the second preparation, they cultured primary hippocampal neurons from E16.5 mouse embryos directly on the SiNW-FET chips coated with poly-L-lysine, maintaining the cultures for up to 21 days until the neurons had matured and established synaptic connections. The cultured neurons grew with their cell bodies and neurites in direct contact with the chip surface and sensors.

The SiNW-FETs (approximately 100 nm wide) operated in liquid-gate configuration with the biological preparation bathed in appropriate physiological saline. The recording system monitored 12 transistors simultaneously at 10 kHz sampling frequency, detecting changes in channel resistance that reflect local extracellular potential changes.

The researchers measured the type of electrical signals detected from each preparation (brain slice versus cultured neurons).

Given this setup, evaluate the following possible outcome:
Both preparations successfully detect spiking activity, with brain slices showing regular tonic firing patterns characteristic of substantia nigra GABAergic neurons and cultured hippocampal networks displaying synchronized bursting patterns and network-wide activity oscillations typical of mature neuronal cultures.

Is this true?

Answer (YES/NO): NO